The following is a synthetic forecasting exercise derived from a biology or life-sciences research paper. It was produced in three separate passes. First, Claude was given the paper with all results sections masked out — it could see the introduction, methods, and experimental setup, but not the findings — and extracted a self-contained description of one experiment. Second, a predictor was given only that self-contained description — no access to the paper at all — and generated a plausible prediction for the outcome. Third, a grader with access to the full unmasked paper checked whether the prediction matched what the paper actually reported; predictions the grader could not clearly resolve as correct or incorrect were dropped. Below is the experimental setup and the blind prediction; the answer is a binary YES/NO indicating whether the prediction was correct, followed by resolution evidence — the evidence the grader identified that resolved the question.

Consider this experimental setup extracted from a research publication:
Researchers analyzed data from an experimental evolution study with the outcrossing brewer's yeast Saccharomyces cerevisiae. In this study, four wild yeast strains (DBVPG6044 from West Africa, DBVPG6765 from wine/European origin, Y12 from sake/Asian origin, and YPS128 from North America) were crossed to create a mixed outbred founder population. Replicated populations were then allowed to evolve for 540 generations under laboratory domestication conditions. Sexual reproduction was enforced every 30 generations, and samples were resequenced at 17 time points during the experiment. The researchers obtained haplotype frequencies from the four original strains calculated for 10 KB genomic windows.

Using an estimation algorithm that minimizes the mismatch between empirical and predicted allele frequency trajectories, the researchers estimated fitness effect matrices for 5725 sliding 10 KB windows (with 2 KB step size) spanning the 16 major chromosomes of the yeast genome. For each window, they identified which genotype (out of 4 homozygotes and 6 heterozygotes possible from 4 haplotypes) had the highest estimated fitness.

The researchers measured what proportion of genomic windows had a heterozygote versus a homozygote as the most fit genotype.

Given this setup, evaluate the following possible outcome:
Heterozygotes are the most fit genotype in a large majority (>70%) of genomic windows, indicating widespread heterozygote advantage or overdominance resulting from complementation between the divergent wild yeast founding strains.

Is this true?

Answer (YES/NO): YES